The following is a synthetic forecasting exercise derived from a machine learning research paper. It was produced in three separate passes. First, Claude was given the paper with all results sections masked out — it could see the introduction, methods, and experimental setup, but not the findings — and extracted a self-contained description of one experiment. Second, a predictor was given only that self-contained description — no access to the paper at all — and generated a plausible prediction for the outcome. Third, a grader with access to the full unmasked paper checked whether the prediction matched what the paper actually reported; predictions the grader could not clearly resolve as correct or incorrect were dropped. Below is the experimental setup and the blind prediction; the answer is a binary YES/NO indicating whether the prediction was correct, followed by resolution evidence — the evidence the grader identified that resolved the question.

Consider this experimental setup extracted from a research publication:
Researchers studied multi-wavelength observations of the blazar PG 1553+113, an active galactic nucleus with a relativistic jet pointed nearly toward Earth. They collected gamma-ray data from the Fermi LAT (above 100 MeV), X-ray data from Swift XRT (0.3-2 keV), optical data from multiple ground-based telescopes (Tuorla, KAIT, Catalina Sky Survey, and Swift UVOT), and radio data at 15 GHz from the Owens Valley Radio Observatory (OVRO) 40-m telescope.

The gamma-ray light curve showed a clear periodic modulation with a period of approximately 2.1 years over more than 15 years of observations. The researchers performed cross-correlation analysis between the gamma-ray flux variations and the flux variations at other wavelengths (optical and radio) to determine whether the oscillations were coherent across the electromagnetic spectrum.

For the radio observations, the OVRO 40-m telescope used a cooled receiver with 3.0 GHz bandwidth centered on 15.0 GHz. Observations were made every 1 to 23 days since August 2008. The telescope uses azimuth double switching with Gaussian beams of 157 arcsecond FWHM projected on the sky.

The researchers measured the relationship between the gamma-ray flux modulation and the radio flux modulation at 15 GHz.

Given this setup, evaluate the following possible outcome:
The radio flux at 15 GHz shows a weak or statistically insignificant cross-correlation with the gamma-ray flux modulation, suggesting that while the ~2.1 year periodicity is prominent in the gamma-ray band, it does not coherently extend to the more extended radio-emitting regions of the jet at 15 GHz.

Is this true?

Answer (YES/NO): NO